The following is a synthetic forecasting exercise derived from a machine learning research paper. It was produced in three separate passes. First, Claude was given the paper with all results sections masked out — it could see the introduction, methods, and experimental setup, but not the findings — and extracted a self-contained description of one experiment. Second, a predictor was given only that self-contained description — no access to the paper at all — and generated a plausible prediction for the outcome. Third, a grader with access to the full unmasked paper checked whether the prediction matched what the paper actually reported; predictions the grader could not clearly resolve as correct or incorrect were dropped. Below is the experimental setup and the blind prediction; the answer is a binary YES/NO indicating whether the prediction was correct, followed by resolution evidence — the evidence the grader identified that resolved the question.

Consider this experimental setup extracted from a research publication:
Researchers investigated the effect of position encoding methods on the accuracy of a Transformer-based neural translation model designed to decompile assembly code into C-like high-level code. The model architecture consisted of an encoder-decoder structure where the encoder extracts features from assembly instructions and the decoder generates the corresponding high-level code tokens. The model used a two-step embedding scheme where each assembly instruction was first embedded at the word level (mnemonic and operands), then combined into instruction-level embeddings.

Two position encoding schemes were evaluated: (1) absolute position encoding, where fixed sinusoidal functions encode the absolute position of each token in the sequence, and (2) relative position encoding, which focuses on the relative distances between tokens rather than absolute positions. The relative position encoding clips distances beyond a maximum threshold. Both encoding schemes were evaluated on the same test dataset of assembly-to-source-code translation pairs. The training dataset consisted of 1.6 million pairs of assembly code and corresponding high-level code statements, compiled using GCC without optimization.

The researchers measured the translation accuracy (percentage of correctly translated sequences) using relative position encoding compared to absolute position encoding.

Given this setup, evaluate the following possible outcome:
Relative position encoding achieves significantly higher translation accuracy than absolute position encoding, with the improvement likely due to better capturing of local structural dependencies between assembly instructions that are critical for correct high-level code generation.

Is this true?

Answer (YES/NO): NO